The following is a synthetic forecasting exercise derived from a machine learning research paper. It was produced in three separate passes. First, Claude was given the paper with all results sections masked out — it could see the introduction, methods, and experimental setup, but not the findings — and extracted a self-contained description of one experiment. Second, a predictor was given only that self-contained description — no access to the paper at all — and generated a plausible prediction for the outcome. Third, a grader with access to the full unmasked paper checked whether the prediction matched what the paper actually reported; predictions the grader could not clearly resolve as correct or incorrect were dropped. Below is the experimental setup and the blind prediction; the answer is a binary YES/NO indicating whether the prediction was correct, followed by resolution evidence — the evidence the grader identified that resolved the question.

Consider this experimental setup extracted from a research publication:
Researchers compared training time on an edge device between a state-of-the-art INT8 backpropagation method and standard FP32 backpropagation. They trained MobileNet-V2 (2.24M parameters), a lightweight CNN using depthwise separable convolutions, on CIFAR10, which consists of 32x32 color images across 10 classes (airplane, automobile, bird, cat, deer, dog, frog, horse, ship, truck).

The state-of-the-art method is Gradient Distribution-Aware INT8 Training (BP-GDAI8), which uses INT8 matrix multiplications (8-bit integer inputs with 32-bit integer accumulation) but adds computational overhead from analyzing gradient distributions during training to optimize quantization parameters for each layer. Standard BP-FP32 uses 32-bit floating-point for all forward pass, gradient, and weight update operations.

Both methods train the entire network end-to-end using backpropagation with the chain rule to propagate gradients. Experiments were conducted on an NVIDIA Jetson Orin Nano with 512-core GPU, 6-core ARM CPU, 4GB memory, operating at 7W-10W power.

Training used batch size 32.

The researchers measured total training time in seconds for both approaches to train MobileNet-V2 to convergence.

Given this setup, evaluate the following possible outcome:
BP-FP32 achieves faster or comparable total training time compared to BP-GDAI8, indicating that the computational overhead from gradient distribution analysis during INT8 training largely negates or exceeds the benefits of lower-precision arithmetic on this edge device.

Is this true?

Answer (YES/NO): NO